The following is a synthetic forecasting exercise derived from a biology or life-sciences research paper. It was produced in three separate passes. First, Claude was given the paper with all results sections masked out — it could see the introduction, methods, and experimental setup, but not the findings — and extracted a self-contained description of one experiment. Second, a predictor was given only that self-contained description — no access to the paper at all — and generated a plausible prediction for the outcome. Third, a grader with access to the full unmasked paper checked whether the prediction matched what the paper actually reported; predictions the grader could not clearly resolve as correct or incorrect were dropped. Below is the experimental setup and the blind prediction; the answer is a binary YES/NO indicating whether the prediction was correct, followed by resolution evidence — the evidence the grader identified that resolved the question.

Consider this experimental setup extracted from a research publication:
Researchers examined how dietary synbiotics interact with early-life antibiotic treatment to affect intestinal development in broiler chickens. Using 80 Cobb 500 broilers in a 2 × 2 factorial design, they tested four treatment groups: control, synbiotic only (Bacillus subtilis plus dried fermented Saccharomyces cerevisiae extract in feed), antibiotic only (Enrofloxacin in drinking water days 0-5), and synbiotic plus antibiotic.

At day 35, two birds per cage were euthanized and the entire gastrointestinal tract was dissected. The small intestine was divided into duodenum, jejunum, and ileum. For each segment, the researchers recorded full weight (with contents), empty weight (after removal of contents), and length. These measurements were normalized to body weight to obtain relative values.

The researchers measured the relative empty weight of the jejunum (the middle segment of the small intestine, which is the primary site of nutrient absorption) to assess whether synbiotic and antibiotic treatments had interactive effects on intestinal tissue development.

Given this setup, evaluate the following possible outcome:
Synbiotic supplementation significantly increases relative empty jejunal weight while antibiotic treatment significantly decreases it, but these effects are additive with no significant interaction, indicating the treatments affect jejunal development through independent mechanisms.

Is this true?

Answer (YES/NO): NO